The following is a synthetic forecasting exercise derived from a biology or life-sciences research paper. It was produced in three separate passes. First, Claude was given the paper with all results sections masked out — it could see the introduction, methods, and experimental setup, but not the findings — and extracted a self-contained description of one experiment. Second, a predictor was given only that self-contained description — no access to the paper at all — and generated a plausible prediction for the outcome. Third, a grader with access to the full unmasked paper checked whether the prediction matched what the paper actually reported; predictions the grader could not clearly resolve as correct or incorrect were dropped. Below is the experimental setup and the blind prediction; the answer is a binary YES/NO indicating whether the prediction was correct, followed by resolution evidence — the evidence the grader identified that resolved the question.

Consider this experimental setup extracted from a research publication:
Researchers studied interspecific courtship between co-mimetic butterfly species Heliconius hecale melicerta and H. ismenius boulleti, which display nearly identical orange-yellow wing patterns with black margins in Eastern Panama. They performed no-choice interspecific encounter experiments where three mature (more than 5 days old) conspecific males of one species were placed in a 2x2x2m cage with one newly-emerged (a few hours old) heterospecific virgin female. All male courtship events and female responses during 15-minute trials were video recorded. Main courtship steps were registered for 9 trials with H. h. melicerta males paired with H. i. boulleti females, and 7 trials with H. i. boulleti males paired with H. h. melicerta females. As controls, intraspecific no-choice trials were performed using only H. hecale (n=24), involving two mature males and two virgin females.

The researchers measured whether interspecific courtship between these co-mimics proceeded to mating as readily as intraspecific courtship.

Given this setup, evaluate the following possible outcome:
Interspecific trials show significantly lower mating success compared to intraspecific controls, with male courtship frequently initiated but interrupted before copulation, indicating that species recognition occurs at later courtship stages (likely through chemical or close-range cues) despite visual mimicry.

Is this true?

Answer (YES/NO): YES